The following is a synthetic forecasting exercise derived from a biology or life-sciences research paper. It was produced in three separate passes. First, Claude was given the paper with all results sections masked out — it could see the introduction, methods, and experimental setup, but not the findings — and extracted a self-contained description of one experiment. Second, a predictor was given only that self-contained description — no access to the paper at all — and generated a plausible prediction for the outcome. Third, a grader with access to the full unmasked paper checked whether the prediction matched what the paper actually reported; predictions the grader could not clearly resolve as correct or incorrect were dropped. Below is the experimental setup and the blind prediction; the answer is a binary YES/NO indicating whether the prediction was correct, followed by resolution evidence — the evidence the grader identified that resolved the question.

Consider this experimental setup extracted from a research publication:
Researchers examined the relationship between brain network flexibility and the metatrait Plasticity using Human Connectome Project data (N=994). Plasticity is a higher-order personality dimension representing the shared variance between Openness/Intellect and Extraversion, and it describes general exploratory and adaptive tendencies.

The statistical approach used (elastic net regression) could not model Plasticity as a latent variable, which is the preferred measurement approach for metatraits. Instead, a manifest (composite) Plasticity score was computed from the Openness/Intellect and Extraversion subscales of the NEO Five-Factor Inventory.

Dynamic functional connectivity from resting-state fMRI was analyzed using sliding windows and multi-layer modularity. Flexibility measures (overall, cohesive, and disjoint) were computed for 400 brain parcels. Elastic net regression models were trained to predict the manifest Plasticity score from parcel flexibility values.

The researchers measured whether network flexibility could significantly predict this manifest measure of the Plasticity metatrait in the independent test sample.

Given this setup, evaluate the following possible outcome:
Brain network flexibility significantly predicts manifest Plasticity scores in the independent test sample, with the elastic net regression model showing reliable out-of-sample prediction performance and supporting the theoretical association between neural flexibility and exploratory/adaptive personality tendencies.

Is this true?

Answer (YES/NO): NO